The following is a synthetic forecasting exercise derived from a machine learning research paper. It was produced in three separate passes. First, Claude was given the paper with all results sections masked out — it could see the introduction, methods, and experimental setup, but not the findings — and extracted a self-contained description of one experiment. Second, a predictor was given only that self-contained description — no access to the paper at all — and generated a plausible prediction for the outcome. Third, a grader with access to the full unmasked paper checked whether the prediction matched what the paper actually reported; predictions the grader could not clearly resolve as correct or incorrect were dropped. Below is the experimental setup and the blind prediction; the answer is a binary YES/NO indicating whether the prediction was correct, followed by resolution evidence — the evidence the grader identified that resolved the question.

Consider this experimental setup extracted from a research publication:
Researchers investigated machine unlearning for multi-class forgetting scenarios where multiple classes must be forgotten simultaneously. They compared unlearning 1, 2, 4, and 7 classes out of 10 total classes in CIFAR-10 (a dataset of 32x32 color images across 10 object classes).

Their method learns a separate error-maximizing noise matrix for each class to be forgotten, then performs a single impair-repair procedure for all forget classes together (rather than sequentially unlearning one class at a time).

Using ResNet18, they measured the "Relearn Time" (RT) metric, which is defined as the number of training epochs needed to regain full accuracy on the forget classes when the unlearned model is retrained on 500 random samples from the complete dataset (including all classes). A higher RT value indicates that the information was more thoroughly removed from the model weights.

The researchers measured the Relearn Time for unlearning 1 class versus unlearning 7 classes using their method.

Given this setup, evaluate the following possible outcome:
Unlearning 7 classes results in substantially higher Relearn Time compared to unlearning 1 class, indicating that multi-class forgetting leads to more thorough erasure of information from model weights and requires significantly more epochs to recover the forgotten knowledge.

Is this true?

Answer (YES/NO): YES